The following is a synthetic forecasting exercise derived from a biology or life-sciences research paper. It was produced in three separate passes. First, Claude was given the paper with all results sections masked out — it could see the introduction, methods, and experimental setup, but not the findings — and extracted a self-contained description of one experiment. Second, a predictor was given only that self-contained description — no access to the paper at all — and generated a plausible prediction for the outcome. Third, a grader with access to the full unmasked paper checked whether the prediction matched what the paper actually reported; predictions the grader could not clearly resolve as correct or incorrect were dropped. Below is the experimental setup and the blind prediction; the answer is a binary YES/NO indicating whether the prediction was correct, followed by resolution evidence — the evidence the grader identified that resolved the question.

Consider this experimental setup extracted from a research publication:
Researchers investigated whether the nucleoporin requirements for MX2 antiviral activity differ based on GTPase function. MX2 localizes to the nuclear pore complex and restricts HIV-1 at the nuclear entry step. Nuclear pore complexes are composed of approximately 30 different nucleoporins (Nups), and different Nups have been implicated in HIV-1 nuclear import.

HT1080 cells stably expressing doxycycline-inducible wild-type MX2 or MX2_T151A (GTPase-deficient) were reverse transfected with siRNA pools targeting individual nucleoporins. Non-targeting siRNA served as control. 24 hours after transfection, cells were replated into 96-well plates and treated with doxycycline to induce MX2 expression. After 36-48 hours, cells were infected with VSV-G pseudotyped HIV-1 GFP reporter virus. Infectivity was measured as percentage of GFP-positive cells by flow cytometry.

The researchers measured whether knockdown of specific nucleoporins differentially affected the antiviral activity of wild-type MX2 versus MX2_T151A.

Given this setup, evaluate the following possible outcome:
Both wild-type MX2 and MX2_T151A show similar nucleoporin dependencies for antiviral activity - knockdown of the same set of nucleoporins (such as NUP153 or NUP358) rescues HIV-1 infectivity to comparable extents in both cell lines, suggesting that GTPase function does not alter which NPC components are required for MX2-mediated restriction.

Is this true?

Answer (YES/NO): NO